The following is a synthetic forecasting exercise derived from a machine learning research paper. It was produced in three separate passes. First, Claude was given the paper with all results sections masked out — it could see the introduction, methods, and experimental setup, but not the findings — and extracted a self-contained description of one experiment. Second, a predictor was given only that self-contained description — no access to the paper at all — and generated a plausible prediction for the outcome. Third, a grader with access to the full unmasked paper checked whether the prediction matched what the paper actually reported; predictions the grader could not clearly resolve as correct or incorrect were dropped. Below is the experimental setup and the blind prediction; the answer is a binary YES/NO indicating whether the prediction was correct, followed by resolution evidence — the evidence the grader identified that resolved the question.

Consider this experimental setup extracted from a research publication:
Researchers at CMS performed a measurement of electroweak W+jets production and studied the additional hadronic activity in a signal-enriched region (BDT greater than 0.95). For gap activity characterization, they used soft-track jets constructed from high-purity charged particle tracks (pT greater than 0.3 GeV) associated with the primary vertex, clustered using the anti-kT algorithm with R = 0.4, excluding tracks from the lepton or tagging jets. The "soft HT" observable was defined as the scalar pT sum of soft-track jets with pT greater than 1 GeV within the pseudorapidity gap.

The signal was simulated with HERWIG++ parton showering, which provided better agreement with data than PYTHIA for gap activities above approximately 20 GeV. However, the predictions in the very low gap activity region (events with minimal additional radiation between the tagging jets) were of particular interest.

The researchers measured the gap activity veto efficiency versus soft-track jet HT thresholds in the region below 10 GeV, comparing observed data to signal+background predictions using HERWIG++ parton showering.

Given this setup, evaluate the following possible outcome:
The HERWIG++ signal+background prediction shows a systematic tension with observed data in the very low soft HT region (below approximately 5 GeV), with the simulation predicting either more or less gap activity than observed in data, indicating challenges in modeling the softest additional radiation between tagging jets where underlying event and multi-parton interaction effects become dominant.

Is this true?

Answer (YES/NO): NO